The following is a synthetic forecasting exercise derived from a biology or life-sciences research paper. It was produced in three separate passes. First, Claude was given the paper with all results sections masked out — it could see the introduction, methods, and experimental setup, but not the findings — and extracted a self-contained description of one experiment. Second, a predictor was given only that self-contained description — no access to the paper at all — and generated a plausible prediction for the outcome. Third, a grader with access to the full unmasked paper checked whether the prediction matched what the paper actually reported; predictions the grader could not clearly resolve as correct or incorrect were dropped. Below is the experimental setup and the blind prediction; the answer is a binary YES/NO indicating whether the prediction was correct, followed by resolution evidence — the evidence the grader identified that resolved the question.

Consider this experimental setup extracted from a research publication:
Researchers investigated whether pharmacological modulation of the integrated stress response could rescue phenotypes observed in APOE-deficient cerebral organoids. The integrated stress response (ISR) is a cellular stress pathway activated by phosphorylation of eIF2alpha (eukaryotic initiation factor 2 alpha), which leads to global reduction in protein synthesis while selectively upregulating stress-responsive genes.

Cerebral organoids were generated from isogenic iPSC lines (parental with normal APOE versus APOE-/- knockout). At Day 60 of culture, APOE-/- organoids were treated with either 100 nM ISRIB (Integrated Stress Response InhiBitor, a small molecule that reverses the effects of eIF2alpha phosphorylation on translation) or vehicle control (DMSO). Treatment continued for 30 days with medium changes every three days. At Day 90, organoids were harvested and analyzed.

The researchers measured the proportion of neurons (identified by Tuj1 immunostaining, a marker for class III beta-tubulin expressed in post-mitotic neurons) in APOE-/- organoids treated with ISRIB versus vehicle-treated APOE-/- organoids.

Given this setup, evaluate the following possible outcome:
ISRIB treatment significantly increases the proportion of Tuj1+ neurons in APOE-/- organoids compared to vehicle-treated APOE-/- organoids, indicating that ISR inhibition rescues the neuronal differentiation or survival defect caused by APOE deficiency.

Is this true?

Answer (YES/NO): YES